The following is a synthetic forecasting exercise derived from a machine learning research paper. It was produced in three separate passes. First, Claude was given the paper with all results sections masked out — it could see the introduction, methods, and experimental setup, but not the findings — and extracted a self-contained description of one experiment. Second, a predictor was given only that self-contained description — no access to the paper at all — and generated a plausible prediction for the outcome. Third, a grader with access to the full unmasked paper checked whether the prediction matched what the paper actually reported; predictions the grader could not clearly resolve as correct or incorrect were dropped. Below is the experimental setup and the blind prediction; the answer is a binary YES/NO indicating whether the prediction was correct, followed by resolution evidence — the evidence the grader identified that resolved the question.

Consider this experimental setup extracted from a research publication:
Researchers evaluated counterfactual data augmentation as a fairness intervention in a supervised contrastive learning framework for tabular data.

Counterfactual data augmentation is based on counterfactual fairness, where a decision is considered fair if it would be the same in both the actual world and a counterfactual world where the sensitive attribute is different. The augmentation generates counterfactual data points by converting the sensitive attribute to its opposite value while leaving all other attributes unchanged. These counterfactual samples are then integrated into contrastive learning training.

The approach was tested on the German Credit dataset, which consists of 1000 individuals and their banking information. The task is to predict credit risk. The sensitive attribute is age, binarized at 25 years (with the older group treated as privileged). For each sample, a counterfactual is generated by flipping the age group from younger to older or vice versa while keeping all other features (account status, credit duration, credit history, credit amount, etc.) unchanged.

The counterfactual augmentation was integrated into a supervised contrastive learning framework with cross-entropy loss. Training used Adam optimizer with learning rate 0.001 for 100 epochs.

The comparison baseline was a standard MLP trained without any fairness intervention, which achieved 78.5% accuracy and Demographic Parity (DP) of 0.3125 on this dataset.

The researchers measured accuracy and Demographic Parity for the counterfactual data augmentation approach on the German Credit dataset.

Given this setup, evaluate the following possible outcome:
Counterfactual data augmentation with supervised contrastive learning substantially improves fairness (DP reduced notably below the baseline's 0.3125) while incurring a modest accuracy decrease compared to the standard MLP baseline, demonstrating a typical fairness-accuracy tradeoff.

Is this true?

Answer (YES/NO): YES